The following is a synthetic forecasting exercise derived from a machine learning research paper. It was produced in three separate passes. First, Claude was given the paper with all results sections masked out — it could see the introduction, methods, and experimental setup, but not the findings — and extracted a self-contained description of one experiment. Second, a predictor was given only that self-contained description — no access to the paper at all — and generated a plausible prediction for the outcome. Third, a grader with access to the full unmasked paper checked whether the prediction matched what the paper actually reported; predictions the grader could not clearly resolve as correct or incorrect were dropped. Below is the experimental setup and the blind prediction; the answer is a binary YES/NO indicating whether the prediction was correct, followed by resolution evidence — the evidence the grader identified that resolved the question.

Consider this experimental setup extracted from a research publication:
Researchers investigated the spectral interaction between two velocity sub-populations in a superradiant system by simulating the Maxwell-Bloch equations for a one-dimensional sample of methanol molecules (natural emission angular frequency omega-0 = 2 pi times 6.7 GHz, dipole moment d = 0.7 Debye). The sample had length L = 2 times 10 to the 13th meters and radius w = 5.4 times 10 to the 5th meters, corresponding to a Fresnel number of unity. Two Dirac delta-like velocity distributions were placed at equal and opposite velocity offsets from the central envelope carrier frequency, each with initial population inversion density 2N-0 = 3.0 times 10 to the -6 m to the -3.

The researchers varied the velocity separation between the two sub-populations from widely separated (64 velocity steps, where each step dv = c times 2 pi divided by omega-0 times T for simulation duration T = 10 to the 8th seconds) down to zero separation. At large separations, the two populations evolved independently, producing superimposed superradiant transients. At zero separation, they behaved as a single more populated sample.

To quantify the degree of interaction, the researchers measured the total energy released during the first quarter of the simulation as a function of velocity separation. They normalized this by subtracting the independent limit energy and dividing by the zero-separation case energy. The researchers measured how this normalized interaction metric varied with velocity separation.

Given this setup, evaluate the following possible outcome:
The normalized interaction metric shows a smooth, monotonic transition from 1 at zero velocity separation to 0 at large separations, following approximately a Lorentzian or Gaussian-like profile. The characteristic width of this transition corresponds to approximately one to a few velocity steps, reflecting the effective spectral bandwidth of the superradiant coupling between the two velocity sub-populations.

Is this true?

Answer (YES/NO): NO